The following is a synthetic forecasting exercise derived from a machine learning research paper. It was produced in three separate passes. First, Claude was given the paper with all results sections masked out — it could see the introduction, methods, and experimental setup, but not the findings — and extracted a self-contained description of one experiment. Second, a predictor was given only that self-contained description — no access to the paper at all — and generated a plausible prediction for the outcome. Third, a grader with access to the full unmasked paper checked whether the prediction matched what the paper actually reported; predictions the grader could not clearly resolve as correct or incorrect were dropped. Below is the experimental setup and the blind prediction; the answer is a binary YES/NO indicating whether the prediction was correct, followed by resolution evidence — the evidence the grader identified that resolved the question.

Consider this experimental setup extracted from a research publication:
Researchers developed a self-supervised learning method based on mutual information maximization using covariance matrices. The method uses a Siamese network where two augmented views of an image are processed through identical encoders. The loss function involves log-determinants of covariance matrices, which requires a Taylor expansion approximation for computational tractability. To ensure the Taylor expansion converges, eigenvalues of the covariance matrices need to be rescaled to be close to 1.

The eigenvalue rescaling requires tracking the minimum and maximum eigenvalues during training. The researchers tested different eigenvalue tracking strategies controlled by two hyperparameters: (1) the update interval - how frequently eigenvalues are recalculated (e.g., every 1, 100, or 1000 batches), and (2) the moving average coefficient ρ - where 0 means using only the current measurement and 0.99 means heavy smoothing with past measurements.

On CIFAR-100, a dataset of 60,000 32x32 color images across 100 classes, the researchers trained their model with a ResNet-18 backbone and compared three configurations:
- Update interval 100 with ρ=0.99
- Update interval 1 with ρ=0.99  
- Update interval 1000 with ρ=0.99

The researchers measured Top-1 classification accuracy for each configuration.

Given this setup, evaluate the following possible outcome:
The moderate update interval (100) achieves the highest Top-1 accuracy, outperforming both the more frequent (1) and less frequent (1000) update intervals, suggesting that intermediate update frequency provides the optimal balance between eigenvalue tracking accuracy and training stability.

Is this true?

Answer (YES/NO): YES